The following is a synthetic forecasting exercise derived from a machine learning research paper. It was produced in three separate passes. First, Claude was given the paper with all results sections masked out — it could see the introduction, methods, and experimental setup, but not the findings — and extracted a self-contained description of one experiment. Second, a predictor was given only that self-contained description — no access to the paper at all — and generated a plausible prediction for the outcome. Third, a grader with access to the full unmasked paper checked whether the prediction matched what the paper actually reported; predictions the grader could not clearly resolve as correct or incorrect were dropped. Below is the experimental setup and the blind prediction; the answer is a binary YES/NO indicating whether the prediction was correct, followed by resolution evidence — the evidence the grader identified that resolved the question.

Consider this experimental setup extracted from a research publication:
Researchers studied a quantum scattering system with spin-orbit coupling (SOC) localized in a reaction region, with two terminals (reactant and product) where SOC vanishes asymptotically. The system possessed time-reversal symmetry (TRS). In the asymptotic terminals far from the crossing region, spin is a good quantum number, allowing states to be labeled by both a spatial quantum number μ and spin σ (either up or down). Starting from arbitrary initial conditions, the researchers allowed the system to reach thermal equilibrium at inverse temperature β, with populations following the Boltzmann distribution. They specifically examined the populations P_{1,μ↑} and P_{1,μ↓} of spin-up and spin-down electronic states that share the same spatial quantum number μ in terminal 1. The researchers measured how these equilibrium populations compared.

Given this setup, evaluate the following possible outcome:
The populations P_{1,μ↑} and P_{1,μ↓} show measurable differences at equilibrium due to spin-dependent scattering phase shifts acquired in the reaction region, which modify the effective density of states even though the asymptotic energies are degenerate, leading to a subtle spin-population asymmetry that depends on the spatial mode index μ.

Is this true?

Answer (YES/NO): NO